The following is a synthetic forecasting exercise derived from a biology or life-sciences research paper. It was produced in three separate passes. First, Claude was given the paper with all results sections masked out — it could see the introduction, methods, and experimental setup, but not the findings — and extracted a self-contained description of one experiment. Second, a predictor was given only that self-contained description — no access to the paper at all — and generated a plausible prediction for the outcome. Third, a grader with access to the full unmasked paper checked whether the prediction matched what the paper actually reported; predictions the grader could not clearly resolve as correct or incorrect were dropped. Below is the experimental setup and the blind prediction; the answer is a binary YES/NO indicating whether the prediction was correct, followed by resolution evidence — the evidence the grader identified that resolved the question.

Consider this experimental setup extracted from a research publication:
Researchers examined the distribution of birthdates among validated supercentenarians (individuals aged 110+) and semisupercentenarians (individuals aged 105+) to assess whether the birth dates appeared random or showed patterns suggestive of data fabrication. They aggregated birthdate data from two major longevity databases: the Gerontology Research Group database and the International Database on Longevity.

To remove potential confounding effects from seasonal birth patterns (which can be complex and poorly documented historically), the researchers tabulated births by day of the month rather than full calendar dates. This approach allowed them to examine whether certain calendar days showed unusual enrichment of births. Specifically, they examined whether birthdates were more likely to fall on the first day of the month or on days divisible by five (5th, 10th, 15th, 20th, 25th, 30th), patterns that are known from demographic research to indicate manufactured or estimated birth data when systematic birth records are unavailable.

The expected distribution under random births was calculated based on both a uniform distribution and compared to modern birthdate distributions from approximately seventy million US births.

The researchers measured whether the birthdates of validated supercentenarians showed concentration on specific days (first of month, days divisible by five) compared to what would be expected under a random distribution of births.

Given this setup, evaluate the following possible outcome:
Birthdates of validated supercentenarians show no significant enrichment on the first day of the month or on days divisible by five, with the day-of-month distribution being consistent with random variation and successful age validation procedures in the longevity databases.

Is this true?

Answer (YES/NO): NO